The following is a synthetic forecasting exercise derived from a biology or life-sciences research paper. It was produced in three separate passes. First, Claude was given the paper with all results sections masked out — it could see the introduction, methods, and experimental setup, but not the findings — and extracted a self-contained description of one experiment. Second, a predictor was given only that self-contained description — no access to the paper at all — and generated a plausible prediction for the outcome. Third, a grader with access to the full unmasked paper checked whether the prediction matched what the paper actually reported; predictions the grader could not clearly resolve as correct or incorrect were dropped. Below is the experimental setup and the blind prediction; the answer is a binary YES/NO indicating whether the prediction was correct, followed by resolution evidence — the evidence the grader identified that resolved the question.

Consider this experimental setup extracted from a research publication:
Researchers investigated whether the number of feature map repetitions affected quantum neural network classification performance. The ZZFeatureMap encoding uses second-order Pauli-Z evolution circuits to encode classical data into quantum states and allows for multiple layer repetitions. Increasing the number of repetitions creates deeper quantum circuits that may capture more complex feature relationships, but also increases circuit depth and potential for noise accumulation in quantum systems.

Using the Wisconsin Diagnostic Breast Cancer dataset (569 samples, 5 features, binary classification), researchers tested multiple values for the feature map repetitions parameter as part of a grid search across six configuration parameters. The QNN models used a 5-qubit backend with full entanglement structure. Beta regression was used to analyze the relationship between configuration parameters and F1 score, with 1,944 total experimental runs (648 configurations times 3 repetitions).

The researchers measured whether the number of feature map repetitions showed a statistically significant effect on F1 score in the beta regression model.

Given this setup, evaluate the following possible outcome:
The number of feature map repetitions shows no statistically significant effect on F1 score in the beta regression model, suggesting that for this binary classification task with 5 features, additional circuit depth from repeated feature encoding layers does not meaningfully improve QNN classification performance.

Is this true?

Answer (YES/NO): NO